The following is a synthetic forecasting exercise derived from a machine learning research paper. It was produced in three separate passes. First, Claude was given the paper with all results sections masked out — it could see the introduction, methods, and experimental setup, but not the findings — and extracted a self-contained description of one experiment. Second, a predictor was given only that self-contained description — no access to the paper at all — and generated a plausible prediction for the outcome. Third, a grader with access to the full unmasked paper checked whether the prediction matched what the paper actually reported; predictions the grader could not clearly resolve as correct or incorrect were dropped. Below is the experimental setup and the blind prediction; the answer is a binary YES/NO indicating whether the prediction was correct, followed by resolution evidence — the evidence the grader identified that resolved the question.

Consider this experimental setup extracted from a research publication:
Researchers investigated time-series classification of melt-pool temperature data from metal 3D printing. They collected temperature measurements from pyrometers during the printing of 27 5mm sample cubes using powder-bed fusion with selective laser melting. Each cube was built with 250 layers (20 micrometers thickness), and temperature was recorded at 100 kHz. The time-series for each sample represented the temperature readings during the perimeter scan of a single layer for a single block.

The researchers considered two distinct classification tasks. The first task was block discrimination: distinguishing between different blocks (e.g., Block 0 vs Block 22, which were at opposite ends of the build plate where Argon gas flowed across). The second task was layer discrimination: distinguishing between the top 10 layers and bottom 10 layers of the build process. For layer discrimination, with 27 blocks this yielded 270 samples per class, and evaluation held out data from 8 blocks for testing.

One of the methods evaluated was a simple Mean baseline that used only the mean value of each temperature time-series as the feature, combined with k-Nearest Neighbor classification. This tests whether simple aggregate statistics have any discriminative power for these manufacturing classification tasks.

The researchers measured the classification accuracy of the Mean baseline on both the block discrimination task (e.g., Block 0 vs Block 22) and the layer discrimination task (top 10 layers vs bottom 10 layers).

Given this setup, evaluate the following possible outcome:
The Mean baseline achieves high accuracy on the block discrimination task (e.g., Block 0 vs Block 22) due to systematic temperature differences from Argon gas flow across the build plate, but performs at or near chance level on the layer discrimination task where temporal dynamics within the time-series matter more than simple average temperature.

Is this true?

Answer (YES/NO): NO